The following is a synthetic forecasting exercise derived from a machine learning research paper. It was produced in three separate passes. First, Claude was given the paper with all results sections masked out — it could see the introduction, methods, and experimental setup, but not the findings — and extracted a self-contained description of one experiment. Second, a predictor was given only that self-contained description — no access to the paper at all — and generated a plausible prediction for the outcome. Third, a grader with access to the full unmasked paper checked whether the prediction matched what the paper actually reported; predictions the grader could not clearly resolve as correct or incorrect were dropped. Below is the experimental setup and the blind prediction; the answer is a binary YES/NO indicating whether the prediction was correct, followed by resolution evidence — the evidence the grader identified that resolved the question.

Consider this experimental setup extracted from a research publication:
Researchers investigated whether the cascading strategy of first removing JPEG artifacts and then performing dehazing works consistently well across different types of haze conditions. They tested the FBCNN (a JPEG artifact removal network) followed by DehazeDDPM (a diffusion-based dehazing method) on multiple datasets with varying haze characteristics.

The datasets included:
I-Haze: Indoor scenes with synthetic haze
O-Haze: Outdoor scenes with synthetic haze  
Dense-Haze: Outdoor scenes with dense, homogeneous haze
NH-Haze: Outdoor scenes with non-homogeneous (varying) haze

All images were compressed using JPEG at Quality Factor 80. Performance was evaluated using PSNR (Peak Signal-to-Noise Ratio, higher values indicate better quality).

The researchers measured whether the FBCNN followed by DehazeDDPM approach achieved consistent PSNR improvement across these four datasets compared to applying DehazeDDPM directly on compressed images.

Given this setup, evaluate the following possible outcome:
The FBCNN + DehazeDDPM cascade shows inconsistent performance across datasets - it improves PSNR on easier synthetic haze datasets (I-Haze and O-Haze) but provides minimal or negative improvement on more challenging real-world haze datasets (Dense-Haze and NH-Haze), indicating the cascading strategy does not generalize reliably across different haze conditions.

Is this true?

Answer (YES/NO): NO